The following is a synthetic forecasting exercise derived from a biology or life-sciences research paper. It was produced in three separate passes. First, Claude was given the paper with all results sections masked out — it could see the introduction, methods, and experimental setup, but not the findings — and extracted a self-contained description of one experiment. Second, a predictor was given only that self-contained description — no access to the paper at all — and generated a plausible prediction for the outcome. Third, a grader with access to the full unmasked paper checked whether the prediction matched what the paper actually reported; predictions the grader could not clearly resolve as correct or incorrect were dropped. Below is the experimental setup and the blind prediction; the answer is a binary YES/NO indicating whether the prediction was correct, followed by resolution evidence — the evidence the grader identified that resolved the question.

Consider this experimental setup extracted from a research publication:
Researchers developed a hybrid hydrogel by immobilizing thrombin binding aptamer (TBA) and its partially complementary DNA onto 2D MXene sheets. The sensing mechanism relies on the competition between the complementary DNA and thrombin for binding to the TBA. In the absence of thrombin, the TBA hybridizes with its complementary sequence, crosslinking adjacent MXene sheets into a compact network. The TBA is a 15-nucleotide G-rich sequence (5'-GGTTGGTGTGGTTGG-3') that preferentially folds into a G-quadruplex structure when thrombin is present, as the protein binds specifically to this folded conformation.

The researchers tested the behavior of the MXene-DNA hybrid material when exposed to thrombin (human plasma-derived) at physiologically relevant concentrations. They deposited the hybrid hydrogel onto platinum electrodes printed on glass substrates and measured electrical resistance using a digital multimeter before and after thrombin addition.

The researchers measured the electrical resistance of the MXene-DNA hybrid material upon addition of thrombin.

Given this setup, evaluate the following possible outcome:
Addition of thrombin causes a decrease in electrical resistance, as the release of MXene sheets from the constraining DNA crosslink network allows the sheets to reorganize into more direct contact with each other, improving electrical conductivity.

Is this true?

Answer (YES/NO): NO